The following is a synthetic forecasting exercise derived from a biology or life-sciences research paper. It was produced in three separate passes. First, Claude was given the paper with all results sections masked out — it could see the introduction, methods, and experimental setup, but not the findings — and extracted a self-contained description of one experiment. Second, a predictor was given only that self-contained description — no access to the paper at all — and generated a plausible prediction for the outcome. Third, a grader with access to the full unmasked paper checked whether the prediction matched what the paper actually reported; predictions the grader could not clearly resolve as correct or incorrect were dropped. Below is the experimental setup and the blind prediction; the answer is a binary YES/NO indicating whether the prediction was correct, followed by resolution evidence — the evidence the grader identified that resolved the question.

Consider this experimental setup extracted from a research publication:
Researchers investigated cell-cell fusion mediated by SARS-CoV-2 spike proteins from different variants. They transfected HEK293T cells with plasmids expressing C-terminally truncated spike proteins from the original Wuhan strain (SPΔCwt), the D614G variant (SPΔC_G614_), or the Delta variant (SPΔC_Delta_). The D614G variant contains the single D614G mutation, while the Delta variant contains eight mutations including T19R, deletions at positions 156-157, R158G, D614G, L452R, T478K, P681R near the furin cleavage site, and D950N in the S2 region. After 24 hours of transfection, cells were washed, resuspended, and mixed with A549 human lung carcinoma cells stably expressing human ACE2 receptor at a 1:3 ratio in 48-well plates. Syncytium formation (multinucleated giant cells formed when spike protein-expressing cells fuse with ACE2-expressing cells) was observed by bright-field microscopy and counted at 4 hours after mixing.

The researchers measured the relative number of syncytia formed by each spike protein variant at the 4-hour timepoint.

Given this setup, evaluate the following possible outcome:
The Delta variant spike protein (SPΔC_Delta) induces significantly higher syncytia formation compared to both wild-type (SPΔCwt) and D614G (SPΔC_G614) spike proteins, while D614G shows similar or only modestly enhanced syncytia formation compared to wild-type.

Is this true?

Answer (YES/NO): YES